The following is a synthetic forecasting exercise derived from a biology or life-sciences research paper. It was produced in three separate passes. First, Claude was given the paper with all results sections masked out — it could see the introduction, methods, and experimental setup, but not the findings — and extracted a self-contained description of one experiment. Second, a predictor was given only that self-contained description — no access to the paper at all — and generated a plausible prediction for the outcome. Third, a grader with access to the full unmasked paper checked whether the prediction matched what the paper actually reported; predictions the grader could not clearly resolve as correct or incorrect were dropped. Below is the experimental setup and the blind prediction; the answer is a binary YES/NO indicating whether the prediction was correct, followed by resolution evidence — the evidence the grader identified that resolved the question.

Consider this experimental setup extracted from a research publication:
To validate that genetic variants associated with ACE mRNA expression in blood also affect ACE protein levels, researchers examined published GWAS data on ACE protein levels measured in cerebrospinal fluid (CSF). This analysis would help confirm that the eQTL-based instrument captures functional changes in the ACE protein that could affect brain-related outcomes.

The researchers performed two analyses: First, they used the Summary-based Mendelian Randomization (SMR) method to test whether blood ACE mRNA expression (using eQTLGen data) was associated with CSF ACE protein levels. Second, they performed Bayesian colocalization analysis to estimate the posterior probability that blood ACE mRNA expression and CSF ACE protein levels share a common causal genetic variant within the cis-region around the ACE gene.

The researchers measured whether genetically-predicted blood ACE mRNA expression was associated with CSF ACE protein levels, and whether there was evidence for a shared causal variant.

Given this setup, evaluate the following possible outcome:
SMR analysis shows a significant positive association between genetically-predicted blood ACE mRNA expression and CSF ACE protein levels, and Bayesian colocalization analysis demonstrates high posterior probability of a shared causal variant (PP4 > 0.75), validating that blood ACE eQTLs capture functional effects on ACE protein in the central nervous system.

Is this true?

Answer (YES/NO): YES